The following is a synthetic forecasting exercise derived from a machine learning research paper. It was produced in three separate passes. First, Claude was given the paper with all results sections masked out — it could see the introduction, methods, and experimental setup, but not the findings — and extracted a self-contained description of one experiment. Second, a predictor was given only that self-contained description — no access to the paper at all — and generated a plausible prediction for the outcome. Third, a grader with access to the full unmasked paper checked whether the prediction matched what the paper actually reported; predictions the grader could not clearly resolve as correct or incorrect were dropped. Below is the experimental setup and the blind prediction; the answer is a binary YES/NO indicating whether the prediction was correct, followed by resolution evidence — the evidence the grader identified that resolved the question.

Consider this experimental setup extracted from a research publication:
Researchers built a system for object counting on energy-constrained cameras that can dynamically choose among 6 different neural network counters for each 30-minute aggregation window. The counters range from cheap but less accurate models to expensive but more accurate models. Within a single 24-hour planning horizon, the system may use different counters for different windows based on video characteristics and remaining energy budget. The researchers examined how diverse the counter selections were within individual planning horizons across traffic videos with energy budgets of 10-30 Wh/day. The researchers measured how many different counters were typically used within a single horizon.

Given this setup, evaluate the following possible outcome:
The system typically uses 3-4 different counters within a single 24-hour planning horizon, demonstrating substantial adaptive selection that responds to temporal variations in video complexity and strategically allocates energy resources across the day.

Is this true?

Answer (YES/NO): NO